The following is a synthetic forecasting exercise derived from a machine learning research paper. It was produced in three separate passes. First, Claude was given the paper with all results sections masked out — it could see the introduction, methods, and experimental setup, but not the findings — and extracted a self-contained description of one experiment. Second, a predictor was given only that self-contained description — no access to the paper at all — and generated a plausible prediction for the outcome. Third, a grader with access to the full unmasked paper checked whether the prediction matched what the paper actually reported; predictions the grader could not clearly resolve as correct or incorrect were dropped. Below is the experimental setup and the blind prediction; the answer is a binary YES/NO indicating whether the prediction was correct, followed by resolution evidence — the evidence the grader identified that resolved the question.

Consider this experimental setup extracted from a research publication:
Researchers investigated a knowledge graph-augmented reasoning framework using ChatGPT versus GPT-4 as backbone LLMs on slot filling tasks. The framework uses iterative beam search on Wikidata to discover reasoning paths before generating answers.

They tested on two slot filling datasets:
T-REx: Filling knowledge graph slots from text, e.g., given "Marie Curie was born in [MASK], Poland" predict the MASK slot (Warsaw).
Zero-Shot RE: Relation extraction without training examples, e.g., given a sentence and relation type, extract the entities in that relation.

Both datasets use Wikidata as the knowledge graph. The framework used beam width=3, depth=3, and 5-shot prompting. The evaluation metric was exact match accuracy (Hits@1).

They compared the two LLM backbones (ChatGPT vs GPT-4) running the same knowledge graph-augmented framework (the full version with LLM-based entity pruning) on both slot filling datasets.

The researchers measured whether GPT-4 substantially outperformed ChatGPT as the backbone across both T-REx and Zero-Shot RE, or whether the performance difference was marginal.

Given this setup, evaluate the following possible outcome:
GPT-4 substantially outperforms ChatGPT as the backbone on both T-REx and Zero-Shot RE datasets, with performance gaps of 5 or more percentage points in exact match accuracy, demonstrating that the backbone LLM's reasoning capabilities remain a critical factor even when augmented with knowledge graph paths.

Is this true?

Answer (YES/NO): NO